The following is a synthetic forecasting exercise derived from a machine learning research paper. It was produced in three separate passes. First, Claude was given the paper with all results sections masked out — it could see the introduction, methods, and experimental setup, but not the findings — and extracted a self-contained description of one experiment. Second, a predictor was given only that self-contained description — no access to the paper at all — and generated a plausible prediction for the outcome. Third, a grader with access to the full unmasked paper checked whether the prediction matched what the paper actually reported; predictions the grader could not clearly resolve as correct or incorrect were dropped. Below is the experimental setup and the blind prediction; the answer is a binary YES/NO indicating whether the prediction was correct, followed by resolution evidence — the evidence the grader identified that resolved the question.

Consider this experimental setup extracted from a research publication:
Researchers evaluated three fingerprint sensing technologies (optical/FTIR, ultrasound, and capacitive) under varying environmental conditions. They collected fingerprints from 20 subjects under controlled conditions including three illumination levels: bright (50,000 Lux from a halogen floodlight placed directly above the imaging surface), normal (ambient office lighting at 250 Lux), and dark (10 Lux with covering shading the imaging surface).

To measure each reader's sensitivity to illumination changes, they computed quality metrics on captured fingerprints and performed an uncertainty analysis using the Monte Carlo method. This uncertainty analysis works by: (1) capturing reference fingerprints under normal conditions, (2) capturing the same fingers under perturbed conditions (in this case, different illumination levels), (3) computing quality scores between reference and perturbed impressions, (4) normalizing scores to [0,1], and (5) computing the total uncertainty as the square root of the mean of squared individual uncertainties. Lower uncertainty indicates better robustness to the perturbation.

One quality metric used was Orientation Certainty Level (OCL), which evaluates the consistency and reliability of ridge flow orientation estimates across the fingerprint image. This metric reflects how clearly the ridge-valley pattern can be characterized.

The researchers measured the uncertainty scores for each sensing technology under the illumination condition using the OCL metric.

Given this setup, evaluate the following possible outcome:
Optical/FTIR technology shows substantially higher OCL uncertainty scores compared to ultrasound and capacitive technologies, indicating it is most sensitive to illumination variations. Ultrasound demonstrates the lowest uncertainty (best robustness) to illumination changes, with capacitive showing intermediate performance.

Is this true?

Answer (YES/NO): YES